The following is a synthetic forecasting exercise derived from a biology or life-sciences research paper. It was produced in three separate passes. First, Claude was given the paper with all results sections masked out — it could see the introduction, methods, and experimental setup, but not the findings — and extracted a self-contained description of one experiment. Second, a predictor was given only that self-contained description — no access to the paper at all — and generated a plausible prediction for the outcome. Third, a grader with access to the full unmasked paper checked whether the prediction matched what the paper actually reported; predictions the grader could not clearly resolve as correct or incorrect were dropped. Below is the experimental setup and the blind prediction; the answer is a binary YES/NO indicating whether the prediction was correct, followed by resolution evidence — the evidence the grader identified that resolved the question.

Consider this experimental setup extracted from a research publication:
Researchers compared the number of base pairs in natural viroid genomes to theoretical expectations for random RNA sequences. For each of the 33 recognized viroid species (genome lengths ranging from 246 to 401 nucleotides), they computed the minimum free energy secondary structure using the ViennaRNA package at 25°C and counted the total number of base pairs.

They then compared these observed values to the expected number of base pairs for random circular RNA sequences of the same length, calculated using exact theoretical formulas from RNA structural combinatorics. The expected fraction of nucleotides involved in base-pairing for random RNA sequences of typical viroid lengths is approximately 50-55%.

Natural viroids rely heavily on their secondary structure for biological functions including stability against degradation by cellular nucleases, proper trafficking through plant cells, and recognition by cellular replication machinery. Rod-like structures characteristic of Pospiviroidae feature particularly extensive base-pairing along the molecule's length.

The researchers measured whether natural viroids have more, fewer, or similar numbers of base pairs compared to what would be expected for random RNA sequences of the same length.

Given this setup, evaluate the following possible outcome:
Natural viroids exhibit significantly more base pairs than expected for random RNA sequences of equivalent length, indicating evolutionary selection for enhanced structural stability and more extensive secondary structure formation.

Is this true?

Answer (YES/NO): YES